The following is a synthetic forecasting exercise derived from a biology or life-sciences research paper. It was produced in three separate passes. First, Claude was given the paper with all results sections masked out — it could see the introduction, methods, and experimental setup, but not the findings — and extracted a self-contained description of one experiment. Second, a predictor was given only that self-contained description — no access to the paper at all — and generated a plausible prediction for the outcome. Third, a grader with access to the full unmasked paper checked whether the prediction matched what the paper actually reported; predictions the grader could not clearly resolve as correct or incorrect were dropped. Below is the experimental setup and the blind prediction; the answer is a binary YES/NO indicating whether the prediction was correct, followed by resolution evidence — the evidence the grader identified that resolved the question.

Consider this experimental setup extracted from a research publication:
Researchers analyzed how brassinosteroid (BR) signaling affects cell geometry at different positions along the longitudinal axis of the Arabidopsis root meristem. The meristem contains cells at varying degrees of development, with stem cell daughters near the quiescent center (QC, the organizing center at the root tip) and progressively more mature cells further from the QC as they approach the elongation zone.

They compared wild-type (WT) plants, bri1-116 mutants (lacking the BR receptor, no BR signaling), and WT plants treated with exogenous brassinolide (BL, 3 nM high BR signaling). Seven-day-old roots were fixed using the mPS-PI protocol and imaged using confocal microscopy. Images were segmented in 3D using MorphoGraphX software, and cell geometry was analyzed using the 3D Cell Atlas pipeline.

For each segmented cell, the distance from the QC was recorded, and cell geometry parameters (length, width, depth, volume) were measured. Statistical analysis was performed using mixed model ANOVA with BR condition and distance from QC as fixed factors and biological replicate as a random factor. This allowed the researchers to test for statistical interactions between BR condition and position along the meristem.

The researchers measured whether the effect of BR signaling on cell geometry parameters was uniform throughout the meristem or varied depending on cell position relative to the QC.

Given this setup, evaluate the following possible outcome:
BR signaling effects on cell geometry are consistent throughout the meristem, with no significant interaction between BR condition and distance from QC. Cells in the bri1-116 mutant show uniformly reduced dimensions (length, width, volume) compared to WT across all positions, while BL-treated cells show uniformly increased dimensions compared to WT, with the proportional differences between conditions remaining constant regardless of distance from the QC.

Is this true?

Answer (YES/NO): NO